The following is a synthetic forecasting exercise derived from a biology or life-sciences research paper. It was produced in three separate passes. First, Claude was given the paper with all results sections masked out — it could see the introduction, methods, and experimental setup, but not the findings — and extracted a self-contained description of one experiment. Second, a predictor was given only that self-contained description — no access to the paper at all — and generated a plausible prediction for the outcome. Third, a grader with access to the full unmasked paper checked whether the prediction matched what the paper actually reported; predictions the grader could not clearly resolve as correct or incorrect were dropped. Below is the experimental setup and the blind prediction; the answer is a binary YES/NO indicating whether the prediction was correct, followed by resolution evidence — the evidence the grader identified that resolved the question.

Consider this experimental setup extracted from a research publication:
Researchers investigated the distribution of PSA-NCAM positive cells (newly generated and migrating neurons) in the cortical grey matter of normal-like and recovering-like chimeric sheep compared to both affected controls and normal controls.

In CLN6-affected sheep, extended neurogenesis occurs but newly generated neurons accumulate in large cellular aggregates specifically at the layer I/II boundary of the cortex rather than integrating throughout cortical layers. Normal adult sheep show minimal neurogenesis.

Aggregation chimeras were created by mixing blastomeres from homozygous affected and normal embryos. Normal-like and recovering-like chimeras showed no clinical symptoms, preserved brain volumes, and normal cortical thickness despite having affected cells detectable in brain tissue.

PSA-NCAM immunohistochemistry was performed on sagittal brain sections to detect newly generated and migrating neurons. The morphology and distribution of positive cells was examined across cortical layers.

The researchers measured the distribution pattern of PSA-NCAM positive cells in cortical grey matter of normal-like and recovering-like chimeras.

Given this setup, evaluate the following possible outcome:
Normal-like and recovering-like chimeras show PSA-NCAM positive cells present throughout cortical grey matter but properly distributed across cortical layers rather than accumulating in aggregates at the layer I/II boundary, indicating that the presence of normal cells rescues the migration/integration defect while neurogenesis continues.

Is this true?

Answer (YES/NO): YES